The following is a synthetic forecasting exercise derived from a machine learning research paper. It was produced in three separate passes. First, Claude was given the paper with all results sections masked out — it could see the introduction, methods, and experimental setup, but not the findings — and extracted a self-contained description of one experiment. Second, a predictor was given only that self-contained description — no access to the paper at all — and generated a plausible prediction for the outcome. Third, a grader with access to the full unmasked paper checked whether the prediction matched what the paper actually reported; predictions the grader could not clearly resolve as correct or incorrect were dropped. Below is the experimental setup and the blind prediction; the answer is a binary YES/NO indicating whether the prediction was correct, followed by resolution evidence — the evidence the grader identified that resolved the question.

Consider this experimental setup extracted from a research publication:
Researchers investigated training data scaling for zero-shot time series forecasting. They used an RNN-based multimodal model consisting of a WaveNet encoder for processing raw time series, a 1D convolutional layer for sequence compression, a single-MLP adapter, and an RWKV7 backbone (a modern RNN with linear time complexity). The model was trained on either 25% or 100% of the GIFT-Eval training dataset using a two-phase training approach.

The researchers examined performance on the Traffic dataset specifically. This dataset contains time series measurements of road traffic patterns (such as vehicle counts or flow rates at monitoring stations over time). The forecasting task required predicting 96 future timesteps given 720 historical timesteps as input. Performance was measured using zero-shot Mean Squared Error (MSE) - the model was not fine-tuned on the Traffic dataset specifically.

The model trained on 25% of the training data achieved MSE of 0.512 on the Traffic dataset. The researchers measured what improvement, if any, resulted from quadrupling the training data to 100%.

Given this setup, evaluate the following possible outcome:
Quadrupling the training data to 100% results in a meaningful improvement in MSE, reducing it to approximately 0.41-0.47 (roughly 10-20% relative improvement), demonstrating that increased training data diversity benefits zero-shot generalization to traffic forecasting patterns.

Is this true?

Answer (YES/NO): NO